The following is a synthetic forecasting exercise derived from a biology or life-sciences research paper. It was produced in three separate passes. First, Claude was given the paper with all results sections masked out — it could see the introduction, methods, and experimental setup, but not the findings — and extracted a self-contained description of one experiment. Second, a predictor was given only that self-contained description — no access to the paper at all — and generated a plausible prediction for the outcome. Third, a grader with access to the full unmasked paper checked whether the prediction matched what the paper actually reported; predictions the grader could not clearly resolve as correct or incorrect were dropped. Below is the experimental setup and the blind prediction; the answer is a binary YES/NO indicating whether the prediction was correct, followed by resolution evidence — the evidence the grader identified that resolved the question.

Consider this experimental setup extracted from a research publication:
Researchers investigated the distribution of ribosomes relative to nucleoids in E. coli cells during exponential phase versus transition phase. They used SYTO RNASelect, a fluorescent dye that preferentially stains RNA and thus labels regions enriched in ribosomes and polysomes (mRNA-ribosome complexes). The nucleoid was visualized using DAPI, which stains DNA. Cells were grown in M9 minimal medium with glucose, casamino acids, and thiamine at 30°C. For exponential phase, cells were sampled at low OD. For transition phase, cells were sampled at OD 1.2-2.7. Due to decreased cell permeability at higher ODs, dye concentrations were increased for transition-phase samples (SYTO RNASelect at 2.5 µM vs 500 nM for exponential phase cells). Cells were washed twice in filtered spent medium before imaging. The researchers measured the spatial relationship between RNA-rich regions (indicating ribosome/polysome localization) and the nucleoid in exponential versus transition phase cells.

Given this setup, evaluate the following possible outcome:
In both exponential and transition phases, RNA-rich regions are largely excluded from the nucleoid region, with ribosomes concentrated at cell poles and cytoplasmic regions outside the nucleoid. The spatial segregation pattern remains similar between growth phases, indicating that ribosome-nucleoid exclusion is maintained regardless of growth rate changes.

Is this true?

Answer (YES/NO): NO